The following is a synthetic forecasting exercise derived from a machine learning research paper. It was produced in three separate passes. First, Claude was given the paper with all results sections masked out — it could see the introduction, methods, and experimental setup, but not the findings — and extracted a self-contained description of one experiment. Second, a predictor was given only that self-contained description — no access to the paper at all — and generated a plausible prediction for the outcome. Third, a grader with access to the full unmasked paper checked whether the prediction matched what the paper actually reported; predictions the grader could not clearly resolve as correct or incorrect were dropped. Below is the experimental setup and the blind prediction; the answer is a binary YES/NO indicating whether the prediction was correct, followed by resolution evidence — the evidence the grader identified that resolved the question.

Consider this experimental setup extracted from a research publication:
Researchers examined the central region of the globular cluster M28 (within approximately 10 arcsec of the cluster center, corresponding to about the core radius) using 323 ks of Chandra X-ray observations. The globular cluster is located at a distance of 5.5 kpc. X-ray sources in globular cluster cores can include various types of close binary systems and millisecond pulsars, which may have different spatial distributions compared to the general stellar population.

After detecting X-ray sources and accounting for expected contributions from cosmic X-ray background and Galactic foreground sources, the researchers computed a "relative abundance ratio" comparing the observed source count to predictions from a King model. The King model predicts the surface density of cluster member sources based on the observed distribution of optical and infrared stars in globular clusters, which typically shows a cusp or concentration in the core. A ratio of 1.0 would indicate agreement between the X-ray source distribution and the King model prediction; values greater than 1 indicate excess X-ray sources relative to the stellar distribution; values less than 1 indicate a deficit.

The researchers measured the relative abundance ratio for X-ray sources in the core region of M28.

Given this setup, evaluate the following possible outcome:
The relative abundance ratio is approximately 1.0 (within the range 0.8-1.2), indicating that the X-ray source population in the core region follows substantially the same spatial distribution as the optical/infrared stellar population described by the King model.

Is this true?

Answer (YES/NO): NO